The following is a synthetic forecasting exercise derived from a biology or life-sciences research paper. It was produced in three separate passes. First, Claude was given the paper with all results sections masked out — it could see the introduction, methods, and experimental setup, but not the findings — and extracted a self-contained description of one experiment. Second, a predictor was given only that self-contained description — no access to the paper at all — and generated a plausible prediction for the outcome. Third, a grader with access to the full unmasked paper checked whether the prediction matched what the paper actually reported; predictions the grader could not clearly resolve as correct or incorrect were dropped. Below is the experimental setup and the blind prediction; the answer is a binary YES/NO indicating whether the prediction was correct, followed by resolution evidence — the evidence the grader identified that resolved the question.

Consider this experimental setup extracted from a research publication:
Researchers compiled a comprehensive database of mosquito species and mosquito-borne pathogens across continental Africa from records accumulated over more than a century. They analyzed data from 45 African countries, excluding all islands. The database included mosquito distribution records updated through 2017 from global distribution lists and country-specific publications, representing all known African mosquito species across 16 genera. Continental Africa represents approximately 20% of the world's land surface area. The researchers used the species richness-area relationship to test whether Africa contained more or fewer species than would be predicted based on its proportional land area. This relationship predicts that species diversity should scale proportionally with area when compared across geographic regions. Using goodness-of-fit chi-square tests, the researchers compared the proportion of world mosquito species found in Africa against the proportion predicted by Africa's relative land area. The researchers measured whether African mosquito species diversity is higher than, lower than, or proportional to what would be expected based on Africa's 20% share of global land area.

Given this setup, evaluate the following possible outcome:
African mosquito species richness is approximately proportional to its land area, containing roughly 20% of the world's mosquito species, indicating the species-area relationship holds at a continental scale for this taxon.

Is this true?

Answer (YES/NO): YES